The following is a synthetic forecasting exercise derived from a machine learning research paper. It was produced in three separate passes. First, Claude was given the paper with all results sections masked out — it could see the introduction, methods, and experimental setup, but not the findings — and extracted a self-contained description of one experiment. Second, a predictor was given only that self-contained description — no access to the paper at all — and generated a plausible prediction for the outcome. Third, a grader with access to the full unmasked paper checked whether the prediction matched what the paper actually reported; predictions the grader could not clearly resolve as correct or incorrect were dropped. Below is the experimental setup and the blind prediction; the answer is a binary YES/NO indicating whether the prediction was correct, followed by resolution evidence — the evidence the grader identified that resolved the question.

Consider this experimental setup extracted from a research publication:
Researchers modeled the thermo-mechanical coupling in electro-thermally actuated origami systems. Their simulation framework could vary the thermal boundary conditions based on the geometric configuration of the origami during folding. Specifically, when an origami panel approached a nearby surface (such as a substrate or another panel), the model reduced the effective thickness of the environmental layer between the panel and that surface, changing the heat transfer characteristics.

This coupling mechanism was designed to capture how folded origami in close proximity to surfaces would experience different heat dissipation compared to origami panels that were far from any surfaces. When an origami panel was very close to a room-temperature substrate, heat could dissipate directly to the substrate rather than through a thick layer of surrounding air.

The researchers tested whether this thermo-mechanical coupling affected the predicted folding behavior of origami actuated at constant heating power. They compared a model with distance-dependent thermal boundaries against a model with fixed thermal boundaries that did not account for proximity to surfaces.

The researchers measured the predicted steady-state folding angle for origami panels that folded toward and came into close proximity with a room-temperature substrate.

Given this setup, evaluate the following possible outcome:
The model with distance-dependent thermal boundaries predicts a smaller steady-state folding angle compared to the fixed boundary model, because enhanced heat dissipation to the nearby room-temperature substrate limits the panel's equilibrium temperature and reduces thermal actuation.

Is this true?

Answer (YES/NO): YES